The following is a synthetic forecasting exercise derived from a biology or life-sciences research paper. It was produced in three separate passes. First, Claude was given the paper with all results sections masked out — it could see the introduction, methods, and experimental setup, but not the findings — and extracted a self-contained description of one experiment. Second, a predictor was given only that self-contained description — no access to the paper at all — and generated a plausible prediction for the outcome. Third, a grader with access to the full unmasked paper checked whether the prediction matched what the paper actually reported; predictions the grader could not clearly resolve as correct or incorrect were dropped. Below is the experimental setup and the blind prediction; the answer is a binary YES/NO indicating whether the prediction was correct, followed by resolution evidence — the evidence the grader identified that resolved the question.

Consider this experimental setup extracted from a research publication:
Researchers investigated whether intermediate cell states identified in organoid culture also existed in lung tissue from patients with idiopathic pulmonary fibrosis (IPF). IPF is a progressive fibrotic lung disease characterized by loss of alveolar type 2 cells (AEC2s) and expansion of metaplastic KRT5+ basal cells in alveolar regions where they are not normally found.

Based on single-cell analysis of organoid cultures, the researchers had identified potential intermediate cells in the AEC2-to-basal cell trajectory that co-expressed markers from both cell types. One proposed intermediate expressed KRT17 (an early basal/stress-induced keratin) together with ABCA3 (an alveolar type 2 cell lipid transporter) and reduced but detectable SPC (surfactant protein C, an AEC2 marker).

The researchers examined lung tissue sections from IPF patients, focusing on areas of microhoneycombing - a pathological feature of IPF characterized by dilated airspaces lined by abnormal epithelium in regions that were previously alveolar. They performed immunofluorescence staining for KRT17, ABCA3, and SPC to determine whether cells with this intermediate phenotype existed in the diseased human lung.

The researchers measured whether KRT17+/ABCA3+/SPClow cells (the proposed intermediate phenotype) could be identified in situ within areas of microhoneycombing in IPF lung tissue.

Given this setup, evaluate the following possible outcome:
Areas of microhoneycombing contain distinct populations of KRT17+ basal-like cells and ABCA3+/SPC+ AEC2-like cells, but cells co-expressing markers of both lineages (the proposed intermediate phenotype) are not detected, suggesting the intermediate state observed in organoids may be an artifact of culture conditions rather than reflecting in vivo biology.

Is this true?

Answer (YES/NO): NO